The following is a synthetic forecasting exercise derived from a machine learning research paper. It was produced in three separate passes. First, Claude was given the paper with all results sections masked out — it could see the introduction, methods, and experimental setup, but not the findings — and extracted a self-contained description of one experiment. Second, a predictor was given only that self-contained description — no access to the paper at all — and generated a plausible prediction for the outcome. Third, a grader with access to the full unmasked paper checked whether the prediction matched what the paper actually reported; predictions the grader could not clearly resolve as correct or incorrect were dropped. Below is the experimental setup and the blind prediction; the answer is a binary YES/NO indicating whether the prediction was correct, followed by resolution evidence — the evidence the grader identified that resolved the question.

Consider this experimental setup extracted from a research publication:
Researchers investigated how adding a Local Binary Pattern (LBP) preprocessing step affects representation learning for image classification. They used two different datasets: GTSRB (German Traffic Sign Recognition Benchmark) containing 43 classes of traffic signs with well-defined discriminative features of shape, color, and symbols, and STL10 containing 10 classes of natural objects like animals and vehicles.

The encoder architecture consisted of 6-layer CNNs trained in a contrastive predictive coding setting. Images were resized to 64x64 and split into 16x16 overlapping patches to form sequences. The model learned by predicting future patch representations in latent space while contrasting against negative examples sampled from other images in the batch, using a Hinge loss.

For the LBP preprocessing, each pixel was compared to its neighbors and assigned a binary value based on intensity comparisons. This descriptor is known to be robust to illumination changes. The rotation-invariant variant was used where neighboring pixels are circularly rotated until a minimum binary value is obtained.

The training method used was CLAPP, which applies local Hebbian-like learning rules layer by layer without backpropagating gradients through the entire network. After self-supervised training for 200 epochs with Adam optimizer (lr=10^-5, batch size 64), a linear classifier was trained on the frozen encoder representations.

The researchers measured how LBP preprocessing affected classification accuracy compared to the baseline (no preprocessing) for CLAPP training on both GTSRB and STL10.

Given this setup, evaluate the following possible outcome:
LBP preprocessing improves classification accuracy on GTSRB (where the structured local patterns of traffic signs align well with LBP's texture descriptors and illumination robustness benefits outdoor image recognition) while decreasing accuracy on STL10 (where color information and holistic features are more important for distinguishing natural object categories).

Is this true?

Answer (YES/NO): YES